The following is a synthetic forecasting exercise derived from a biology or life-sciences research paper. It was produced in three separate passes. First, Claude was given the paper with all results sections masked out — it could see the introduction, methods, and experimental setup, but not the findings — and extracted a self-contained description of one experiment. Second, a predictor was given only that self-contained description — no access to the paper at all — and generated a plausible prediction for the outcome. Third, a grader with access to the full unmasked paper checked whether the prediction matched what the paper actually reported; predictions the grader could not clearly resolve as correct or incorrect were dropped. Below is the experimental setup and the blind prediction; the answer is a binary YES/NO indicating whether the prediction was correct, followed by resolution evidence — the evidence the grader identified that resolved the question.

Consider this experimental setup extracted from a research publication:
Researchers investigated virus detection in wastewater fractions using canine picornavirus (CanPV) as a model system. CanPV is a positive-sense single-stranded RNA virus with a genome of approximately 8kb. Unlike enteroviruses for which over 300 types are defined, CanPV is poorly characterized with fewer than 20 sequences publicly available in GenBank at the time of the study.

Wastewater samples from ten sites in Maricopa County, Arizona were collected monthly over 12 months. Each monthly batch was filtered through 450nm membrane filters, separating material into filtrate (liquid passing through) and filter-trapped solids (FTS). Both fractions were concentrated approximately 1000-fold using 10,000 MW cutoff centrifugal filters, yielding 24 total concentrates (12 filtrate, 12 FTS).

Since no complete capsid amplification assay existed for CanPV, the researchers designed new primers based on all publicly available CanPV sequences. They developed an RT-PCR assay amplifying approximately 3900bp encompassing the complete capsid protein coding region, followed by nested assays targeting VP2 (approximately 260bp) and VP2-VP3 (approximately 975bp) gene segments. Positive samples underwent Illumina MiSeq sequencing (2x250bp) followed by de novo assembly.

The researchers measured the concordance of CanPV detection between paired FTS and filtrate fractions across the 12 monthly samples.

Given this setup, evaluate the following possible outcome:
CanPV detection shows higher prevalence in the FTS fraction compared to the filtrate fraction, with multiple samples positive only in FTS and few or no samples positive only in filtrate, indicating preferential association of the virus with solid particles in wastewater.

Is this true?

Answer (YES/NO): YES